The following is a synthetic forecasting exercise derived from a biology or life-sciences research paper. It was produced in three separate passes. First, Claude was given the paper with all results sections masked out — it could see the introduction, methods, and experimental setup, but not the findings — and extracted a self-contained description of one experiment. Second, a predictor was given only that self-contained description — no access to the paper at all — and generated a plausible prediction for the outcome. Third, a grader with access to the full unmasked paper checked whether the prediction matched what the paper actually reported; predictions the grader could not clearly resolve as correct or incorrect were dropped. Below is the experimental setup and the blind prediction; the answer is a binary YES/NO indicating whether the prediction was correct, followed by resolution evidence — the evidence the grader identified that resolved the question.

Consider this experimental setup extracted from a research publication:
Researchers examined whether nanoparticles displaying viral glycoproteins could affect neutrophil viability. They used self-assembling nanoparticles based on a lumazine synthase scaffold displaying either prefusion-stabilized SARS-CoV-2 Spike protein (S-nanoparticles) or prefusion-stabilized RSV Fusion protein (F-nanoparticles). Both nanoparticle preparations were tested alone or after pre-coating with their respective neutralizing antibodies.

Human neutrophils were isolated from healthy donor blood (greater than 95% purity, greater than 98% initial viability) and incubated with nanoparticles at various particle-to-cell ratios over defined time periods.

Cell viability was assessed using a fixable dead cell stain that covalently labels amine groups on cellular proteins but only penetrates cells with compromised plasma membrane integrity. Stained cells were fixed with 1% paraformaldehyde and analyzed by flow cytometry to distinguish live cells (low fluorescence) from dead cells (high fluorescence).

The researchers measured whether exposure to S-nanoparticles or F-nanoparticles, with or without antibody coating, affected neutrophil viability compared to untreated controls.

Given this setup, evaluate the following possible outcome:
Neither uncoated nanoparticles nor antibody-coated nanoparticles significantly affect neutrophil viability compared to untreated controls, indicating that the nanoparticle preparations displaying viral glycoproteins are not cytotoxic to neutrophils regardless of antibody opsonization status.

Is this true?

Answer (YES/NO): YES